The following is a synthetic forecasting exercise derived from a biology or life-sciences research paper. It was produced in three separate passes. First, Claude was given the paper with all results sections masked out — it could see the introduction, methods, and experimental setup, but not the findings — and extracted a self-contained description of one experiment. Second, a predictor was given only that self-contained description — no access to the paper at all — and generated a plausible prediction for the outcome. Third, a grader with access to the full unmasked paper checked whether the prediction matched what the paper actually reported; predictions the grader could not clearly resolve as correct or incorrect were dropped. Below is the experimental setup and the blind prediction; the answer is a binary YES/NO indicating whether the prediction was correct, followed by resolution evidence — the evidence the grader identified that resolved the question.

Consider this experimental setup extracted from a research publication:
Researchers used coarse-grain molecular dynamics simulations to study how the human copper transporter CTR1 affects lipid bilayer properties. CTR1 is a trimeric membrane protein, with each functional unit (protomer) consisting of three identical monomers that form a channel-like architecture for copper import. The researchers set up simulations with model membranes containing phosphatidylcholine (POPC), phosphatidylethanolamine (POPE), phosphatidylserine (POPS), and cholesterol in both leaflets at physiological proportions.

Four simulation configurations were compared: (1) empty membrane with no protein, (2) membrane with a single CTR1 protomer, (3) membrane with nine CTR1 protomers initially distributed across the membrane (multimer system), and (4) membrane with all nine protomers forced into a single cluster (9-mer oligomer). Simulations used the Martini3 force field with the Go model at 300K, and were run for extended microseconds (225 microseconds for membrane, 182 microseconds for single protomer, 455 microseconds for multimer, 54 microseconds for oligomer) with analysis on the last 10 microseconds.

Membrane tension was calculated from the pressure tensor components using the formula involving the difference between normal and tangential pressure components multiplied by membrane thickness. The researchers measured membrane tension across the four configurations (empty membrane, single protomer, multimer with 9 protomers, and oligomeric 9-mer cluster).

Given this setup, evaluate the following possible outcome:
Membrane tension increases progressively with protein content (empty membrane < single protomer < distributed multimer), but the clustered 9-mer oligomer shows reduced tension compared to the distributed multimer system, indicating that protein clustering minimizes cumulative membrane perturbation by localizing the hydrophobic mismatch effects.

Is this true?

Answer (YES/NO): NO